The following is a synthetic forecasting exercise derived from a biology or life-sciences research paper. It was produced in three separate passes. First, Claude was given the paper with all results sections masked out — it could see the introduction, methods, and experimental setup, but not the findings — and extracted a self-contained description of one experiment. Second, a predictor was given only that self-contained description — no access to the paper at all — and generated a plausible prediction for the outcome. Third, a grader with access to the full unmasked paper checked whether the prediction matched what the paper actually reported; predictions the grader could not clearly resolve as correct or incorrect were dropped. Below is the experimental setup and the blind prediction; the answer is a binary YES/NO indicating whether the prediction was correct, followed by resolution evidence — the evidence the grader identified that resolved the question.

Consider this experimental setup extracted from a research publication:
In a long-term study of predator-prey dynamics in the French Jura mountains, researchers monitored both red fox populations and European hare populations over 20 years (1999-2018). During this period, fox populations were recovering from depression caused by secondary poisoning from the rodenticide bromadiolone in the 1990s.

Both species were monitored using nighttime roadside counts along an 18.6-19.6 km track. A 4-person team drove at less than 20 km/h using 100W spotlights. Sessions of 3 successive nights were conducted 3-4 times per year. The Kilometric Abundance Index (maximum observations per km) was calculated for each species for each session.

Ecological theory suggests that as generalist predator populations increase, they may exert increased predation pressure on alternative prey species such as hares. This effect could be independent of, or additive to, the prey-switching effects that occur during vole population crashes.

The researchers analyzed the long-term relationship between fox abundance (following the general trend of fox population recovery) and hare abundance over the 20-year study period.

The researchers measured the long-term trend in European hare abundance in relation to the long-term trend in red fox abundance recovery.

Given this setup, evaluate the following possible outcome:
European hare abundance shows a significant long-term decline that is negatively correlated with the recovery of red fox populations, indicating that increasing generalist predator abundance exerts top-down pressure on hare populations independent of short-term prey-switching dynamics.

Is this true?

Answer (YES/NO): NO